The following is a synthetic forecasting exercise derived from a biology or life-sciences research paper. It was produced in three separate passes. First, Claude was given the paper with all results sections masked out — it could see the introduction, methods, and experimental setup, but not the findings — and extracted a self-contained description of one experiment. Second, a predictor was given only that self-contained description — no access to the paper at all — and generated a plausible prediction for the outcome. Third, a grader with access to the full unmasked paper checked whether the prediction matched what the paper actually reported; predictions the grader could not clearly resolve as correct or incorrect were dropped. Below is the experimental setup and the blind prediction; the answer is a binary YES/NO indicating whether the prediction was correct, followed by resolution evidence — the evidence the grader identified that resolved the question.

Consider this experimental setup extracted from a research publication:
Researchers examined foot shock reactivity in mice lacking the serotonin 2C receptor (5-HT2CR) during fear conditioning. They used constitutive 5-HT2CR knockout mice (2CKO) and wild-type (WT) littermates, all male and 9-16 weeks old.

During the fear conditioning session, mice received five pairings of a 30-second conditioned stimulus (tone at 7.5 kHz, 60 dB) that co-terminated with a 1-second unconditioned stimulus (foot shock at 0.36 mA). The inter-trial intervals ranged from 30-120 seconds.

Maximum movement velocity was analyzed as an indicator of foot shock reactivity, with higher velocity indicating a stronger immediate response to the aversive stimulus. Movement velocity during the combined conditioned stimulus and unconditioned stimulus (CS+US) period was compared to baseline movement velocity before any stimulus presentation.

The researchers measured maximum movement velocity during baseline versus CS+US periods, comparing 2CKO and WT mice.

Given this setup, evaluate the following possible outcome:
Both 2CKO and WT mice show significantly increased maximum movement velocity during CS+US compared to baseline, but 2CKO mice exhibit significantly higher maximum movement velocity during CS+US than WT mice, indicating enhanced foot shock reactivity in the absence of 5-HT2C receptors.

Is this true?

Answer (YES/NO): YES